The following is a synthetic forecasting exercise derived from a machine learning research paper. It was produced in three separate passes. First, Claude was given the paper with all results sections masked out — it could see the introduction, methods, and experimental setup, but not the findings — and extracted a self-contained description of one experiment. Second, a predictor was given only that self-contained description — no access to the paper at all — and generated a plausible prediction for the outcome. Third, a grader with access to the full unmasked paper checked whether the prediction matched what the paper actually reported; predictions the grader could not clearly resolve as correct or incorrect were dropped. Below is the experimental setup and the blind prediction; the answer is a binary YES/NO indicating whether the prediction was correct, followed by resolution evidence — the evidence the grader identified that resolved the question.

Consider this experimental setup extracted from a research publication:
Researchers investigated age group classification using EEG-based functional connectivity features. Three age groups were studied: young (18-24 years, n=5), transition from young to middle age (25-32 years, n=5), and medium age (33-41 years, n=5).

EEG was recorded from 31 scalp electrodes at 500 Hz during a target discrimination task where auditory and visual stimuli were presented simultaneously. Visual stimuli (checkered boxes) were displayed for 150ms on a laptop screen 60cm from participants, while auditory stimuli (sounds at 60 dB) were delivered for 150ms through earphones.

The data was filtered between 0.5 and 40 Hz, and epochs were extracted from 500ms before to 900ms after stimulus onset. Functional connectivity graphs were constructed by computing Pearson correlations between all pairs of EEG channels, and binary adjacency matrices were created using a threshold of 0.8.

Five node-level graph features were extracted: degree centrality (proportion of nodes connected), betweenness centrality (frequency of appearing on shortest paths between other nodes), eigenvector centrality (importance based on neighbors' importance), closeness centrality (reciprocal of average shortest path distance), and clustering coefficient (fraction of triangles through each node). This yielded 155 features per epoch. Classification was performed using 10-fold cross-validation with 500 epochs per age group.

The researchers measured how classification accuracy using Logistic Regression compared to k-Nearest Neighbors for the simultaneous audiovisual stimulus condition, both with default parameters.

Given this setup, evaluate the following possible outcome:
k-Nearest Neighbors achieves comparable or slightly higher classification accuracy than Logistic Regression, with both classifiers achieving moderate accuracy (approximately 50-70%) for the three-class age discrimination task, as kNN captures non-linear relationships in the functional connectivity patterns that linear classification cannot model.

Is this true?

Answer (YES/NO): NO